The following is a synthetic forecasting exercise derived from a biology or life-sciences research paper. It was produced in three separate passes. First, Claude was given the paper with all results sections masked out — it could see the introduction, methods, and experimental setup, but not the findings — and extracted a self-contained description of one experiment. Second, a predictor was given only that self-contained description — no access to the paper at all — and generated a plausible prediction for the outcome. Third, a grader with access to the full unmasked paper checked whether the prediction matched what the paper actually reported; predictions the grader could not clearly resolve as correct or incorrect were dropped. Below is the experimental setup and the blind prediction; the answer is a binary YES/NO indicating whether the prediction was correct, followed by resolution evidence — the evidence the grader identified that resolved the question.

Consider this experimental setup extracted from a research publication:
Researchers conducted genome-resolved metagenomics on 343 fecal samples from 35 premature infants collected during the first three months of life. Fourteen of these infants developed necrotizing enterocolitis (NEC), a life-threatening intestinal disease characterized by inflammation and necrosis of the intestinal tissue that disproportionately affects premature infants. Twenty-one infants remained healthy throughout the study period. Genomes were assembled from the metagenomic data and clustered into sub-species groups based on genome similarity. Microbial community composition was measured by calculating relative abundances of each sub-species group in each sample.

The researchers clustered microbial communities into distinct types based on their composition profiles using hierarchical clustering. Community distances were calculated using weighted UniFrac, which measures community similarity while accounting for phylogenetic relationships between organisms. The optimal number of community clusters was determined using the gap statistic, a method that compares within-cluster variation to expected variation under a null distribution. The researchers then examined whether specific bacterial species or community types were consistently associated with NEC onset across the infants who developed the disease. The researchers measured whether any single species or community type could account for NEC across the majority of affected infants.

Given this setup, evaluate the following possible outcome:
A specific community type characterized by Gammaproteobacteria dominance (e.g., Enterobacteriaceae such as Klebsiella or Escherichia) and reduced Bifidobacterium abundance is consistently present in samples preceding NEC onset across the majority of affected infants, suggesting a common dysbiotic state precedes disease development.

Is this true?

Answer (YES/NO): NO